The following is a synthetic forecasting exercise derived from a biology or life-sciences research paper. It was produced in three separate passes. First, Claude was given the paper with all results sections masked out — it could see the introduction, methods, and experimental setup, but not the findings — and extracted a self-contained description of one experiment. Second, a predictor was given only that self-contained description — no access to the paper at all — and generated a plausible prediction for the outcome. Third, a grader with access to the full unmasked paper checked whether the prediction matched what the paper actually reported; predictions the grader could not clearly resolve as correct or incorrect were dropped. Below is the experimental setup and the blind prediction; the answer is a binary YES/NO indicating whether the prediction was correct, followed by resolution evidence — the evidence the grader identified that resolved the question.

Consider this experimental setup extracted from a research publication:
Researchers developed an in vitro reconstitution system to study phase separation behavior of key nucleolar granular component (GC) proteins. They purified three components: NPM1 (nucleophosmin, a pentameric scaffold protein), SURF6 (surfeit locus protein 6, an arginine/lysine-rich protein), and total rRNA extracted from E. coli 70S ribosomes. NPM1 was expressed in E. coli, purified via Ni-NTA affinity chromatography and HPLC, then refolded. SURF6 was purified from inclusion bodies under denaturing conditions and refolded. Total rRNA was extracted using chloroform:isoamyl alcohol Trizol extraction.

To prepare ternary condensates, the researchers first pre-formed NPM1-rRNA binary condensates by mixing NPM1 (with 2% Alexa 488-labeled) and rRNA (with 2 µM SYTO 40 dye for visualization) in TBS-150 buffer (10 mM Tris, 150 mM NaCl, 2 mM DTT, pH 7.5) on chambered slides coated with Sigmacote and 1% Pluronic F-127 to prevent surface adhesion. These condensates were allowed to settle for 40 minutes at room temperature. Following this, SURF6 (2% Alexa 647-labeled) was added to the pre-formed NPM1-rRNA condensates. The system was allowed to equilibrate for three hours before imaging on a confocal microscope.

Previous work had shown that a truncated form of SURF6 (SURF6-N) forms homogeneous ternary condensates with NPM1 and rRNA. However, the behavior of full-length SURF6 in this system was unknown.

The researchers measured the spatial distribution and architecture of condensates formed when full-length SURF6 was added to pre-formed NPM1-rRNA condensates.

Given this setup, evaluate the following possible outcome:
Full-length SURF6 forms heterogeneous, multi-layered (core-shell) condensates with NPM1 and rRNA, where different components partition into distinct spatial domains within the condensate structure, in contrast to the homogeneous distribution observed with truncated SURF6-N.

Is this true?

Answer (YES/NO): YES